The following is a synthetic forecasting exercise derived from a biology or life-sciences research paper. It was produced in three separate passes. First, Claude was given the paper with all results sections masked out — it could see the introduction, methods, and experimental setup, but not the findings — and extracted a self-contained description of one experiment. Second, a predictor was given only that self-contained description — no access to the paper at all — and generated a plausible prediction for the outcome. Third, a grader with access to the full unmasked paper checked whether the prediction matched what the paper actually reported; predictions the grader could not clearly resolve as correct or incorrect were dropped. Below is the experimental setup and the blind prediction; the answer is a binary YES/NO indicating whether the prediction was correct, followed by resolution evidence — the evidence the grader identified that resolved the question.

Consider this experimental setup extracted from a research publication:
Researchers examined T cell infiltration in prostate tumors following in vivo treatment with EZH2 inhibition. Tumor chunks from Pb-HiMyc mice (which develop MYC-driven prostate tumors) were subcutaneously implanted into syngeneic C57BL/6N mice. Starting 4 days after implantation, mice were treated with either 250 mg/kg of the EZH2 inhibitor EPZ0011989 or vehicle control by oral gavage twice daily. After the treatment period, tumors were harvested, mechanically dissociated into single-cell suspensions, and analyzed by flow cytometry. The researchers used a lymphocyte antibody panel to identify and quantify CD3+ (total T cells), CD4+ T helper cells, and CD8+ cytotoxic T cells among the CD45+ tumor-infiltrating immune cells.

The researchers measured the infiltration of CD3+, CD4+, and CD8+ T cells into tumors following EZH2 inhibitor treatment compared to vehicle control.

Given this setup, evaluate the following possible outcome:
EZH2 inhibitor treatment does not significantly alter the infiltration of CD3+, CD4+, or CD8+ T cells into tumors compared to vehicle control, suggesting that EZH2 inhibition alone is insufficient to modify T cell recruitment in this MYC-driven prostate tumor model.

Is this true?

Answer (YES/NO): NO